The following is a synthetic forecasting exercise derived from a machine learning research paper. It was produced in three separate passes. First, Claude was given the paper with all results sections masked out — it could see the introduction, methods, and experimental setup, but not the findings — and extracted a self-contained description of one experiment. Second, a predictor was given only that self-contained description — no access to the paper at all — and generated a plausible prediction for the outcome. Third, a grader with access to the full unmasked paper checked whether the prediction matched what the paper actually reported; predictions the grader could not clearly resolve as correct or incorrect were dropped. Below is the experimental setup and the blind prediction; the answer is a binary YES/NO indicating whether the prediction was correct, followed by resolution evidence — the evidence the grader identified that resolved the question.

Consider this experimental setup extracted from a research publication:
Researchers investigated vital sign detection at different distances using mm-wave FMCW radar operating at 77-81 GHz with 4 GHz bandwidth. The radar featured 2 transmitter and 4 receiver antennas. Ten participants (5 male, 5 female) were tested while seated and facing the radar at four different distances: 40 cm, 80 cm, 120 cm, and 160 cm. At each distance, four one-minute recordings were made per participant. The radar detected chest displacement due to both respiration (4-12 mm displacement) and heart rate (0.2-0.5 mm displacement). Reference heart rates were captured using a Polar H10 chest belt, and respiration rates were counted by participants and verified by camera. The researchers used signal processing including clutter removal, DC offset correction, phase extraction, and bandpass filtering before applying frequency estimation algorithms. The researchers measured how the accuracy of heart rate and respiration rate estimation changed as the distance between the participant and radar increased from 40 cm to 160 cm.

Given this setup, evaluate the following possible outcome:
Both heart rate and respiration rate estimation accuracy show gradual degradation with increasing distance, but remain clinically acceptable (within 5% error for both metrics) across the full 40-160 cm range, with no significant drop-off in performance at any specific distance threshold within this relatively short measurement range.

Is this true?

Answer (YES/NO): NO